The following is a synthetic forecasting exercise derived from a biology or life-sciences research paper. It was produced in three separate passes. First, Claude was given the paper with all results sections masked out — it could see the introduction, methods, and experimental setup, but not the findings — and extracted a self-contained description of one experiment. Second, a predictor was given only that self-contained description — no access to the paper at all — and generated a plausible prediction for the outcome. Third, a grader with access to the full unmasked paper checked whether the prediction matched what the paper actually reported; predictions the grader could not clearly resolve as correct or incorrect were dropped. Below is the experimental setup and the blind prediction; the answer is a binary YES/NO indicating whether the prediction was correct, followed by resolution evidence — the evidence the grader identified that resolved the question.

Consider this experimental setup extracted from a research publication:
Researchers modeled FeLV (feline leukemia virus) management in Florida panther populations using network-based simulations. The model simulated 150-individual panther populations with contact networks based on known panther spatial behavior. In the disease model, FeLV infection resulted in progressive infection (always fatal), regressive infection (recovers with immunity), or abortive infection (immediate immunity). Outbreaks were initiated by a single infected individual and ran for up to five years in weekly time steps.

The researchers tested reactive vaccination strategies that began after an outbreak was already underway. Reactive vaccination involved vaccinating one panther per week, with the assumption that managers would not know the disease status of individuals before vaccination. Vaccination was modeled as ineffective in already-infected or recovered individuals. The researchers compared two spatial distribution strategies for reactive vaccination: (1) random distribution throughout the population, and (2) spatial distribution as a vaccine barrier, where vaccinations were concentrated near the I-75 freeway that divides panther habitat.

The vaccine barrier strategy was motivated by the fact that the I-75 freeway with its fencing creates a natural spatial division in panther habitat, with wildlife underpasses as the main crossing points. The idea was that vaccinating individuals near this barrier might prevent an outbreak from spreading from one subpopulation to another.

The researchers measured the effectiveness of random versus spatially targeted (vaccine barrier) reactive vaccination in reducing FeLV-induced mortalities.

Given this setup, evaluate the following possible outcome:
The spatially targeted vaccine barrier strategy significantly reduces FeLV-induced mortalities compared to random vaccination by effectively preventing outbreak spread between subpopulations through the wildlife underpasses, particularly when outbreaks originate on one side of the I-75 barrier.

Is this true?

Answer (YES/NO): NO